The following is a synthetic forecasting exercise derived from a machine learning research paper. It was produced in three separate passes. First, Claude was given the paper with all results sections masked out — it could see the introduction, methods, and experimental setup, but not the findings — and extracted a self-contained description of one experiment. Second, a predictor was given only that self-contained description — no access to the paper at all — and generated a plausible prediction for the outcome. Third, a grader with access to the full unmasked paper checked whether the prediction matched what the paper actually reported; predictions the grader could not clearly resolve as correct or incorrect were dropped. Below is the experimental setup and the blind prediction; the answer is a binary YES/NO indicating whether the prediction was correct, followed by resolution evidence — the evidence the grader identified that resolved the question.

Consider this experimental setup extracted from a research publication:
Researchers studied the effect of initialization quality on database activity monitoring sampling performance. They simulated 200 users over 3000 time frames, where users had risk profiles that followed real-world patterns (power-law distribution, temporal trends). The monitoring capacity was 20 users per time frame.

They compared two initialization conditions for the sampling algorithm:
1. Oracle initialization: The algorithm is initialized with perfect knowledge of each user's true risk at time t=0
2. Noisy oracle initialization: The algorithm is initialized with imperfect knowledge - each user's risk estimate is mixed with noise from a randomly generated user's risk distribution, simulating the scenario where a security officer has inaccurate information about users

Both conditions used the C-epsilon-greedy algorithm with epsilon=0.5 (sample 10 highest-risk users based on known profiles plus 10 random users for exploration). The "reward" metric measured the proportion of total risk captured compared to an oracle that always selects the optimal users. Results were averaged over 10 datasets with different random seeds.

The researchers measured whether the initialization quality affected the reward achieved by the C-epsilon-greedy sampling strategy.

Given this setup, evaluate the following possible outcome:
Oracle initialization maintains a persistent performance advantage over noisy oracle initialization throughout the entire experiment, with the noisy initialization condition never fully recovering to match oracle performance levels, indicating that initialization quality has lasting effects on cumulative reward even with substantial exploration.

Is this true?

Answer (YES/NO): NO